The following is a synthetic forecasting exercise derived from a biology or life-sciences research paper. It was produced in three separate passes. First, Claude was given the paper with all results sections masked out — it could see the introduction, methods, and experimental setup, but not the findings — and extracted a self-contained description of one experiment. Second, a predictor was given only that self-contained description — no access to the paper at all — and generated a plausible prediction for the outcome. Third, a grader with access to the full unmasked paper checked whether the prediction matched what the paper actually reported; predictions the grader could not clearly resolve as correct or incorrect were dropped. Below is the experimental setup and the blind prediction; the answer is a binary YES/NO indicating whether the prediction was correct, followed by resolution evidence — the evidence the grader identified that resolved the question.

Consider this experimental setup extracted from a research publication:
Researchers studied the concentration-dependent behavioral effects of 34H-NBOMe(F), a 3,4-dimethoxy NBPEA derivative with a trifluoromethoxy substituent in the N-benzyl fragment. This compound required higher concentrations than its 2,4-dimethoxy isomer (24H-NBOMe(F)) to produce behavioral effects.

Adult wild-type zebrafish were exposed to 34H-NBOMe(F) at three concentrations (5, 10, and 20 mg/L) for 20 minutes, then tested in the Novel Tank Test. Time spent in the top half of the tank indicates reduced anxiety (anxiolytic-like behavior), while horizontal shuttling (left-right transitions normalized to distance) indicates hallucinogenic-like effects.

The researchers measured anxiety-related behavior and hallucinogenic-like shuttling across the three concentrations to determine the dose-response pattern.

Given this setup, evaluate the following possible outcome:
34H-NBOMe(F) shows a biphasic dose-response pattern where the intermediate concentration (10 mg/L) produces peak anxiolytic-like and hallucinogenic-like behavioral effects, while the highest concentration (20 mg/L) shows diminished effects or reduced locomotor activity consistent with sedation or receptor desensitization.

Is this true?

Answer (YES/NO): NO